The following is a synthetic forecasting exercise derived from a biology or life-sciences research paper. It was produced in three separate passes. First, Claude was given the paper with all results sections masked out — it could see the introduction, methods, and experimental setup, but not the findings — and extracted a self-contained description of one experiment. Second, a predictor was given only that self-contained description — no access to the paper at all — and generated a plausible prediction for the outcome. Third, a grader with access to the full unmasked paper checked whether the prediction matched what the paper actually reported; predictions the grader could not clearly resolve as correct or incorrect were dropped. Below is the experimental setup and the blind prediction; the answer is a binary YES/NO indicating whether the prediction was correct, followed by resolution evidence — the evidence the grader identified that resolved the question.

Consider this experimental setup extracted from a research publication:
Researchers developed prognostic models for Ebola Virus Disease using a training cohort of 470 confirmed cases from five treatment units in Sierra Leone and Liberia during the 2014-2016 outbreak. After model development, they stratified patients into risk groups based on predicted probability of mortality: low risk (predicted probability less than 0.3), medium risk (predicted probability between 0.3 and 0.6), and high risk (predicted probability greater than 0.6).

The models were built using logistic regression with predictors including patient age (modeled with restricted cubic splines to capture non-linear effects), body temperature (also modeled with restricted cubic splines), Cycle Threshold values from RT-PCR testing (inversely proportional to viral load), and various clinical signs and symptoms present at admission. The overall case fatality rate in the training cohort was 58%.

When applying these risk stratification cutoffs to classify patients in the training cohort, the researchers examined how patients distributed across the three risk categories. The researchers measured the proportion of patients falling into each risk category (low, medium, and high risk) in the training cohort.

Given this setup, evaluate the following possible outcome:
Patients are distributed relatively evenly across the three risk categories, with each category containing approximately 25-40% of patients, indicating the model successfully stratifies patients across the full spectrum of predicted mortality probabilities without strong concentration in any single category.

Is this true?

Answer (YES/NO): NO